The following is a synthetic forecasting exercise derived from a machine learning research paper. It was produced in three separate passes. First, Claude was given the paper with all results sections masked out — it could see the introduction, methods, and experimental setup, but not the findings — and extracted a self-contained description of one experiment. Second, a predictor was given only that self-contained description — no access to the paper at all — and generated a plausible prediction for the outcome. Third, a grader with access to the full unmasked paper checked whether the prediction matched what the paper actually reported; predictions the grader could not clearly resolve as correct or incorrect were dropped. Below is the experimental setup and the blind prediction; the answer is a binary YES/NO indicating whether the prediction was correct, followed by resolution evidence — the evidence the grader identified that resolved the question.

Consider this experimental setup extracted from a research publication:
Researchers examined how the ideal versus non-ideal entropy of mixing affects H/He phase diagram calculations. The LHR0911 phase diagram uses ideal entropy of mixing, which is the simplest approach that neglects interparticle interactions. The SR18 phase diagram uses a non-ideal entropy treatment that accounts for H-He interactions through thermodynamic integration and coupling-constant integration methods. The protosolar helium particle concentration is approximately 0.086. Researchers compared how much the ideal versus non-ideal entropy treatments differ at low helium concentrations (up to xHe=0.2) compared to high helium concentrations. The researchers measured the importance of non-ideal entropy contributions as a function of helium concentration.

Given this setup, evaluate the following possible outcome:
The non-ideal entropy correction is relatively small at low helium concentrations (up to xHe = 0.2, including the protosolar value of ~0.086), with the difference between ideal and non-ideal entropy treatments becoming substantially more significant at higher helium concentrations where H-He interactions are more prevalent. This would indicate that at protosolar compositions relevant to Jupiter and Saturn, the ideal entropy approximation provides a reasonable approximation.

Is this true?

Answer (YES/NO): YES